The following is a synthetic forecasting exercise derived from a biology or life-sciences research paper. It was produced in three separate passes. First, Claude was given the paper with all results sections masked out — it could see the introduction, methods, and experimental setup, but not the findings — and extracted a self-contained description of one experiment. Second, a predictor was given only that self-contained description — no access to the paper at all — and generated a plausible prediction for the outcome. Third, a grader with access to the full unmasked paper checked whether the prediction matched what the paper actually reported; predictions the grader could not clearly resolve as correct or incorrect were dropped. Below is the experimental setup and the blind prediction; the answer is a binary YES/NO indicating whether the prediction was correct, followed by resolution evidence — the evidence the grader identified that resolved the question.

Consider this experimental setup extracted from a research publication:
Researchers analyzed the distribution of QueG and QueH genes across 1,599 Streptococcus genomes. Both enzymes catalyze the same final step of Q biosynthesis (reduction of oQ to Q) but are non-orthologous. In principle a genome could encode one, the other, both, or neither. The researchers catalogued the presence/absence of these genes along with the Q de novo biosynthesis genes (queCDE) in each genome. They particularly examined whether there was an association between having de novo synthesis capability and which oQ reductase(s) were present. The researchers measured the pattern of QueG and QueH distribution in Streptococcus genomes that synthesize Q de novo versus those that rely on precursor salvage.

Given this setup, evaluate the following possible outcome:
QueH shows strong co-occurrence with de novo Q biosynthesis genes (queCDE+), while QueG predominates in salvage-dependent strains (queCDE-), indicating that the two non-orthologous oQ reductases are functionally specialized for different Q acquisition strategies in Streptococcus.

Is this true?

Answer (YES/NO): NO